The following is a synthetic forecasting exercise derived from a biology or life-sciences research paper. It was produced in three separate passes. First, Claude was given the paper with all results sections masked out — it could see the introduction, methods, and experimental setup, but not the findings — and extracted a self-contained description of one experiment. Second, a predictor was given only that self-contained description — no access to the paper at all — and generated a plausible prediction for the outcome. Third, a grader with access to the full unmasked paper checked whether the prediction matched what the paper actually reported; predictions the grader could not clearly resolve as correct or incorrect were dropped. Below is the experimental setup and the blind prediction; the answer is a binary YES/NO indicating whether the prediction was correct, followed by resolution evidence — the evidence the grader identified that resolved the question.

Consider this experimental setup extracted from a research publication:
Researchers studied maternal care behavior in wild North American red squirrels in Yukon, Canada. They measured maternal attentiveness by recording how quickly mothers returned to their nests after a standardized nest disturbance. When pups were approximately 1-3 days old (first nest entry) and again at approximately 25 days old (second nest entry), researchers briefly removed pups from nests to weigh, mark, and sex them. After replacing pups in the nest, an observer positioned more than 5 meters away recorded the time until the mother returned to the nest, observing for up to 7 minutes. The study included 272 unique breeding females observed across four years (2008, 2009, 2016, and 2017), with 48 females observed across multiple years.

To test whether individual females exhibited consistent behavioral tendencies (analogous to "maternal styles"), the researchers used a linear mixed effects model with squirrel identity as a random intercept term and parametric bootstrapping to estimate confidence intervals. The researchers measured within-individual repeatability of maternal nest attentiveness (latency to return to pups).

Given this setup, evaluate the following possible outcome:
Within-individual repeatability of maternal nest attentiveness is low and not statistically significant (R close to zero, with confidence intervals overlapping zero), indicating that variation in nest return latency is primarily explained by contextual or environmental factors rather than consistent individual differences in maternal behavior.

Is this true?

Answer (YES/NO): NO